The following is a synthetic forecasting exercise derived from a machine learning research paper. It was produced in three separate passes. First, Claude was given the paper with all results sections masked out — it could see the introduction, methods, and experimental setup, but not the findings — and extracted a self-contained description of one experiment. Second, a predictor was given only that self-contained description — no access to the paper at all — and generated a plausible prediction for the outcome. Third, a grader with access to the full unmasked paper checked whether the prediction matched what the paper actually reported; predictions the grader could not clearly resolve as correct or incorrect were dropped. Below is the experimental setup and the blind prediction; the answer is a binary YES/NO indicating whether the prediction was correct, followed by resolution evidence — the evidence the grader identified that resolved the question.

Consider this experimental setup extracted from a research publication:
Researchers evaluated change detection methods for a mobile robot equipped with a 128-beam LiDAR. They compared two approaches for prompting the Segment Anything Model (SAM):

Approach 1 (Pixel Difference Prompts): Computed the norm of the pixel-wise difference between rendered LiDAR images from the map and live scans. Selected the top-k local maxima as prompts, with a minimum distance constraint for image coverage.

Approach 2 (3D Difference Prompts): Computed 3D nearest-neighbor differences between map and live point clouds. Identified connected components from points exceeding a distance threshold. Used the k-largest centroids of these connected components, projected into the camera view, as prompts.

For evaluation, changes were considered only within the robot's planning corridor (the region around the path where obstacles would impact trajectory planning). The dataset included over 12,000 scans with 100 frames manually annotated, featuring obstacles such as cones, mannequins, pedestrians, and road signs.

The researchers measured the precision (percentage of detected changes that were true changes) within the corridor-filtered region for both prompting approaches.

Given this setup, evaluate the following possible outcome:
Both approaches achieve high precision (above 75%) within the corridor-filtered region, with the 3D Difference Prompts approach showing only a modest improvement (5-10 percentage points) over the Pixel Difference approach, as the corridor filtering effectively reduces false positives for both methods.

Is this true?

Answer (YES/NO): NO